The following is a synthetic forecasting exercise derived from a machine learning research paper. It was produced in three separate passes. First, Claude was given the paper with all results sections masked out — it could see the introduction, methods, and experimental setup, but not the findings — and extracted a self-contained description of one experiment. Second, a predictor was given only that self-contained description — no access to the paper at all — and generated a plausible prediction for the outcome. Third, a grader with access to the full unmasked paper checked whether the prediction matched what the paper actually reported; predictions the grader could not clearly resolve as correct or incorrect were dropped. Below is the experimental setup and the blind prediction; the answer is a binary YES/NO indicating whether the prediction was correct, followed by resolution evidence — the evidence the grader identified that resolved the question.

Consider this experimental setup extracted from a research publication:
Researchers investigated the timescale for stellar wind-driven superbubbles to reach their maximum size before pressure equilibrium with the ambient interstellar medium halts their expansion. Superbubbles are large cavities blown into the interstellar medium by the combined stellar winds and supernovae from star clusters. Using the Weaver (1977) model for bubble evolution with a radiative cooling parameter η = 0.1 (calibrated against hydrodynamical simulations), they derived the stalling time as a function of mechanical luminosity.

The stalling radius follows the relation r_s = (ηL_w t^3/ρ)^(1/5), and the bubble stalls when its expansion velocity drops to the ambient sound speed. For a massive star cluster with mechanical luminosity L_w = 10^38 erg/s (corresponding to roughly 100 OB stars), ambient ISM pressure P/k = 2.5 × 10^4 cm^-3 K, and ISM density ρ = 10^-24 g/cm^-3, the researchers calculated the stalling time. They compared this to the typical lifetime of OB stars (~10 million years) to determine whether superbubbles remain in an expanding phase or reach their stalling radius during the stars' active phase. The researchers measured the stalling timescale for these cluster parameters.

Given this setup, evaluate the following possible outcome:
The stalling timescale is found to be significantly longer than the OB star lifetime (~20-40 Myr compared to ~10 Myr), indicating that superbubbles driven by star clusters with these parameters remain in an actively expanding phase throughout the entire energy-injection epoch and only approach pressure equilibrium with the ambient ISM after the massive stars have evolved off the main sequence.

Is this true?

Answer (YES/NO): NO